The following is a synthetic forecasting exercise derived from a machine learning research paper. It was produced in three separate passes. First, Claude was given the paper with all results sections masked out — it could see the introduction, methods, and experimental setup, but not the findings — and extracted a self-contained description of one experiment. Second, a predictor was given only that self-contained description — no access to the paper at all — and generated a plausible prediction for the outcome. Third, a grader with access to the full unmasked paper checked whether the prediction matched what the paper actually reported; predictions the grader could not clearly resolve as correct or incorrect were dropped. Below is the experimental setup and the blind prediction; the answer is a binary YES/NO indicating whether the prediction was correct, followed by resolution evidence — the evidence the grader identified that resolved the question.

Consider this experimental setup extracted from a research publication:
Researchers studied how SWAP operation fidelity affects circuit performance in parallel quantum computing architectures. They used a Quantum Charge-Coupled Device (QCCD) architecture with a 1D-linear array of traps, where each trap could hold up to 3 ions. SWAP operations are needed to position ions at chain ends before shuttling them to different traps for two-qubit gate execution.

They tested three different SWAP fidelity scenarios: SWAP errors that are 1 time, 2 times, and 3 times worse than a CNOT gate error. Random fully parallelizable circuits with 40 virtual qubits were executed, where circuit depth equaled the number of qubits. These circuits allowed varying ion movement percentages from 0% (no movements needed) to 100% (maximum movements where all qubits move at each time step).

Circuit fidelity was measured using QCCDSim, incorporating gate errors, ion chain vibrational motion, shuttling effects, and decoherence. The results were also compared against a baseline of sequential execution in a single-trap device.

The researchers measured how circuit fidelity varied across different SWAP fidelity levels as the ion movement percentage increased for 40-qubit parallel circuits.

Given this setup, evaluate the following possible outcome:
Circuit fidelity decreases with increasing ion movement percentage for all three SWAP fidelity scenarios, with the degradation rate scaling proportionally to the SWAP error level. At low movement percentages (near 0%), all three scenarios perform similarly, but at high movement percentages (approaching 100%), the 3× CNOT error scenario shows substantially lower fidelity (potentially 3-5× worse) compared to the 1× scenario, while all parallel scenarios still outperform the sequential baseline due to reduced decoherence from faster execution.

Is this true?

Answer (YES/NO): NO